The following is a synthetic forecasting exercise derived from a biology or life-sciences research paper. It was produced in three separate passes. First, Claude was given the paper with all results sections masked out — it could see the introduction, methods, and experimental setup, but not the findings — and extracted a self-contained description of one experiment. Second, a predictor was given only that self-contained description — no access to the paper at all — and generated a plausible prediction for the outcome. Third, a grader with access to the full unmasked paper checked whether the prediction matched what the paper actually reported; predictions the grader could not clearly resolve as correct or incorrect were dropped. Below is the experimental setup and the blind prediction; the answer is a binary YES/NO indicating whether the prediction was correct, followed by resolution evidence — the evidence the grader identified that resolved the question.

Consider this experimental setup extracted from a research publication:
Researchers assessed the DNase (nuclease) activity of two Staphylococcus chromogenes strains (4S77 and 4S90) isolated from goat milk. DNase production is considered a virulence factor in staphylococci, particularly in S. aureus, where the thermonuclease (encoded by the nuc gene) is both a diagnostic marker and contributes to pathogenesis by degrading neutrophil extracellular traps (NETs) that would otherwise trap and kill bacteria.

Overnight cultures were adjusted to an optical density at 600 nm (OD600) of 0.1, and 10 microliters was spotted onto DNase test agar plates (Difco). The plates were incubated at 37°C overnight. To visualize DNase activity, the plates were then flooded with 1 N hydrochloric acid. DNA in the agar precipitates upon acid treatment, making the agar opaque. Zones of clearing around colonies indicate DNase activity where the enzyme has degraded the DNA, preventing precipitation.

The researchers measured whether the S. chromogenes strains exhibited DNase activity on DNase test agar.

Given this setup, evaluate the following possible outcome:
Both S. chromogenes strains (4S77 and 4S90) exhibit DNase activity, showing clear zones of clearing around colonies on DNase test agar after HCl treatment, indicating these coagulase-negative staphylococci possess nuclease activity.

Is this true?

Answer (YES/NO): YES